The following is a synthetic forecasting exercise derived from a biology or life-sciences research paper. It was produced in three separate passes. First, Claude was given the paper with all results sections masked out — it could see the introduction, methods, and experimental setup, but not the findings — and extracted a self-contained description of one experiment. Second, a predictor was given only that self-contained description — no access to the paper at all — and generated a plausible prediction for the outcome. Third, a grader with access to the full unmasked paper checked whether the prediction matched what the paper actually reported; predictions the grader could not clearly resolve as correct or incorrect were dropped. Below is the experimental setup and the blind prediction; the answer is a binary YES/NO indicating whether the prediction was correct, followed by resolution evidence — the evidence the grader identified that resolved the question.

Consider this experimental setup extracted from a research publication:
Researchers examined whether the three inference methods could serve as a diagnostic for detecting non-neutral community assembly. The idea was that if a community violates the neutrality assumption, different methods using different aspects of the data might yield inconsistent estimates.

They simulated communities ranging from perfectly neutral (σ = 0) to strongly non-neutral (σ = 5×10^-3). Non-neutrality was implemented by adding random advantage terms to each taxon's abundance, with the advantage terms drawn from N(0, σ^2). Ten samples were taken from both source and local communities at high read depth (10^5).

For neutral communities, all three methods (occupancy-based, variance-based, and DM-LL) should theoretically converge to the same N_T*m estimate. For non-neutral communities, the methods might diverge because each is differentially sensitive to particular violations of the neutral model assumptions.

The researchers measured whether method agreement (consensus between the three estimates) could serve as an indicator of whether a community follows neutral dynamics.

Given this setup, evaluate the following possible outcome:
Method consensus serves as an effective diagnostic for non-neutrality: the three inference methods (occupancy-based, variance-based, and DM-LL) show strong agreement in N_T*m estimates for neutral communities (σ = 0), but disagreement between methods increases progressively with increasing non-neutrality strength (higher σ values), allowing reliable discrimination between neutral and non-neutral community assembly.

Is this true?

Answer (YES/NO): YES